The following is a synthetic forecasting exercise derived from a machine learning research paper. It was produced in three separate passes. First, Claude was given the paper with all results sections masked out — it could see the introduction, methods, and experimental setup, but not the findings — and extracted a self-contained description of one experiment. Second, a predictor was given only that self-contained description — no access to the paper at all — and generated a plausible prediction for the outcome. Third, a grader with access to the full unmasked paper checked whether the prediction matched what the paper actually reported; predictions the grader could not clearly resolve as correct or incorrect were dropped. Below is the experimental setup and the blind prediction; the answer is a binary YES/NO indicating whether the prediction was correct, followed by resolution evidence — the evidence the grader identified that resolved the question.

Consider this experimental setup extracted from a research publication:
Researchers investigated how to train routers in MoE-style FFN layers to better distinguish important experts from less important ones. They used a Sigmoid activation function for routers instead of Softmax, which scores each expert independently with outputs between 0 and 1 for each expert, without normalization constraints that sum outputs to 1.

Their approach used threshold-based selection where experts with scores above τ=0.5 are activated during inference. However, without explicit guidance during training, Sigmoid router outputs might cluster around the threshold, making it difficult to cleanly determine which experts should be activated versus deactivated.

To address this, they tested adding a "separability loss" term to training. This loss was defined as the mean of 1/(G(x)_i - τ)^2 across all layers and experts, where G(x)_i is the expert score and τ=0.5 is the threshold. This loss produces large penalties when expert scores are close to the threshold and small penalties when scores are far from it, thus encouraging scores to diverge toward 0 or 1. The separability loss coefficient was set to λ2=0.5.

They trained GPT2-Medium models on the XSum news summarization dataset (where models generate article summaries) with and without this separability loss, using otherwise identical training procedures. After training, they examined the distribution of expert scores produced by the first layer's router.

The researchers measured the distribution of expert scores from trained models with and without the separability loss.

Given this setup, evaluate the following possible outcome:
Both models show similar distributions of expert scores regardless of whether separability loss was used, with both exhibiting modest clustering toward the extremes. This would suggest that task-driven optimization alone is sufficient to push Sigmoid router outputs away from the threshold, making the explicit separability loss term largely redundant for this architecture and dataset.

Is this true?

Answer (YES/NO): NO